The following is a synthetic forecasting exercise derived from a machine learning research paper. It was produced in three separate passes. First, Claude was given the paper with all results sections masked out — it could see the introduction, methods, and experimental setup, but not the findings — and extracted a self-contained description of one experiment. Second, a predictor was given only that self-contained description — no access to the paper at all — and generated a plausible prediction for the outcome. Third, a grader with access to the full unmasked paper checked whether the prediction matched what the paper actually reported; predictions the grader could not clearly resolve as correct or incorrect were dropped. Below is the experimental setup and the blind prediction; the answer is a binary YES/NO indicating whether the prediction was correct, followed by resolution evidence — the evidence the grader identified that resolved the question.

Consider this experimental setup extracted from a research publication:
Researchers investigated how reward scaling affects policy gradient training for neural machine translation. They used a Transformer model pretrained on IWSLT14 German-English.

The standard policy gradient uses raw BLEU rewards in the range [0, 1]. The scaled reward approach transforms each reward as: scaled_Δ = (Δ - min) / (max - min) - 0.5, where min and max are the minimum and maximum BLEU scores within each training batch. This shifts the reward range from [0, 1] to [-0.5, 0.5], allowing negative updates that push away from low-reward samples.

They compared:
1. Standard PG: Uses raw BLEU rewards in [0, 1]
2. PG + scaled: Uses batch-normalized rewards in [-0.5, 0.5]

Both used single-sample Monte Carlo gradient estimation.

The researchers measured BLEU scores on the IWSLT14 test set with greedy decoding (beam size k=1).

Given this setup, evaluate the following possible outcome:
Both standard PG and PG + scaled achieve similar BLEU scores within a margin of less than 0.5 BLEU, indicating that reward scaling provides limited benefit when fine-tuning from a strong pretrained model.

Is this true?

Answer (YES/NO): YES